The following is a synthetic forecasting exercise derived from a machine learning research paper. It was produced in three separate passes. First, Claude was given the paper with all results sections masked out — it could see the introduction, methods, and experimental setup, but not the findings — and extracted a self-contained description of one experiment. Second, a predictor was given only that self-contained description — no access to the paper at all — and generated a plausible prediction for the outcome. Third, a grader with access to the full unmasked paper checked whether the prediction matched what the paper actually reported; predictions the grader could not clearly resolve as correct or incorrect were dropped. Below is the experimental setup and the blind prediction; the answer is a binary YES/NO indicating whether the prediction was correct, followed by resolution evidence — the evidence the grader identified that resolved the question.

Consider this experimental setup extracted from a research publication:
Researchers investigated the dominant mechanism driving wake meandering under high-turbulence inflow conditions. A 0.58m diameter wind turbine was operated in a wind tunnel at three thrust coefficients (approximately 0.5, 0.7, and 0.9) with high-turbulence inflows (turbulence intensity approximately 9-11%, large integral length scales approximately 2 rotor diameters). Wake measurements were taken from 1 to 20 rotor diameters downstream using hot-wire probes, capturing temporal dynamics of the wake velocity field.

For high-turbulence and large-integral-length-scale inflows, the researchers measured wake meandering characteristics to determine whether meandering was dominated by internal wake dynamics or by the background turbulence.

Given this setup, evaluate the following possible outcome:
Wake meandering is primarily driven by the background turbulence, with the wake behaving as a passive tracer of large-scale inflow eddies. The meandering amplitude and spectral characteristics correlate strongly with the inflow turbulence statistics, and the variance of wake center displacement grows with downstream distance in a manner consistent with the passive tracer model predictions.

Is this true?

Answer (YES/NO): NO